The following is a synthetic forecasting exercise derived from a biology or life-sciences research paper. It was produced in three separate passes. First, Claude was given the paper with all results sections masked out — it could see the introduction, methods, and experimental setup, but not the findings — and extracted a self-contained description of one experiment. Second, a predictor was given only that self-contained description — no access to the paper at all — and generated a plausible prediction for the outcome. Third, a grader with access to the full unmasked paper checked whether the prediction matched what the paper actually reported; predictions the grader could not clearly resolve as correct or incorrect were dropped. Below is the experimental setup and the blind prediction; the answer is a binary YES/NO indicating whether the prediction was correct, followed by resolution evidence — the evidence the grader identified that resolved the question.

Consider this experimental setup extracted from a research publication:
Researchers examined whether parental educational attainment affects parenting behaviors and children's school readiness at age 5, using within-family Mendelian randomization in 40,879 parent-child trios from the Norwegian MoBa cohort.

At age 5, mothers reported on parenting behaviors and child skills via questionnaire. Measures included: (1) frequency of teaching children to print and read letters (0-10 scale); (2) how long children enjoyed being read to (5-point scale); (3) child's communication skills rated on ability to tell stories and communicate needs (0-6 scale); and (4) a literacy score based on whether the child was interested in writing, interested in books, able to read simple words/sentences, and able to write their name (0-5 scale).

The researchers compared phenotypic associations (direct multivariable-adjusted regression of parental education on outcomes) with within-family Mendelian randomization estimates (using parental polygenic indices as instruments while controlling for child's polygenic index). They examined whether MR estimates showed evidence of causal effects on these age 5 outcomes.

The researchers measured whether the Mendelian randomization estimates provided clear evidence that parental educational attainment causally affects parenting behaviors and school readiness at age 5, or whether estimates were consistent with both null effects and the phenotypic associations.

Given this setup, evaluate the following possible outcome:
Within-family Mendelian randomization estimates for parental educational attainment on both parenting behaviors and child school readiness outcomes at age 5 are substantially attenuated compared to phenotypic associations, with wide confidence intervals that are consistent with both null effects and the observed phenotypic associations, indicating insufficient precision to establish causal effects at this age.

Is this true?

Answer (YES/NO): YES